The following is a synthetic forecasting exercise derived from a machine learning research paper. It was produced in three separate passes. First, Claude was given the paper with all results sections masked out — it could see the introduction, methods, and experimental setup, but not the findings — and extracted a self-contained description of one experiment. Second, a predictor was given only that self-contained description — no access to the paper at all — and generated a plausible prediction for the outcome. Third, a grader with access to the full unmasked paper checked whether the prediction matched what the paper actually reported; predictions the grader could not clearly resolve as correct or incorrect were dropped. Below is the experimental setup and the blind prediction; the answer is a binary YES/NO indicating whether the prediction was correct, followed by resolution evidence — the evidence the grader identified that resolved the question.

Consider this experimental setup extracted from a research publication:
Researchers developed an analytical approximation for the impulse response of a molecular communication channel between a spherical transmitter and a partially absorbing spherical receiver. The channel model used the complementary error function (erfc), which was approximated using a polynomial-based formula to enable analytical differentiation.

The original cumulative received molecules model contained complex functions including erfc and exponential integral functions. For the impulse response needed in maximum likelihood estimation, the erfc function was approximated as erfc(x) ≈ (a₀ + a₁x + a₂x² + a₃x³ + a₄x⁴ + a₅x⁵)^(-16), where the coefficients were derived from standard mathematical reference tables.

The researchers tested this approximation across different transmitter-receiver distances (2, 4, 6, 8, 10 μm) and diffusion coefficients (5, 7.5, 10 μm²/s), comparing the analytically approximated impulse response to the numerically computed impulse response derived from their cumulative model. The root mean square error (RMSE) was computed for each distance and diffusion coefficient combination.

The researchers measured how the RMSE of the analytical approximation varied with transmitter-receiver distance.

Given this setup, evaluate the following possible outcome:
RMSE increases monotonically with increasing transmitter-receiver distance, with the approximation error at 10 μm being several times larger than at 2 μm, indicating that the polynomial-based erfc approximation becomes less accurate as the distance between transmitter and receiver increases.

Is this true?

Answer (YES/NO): NO